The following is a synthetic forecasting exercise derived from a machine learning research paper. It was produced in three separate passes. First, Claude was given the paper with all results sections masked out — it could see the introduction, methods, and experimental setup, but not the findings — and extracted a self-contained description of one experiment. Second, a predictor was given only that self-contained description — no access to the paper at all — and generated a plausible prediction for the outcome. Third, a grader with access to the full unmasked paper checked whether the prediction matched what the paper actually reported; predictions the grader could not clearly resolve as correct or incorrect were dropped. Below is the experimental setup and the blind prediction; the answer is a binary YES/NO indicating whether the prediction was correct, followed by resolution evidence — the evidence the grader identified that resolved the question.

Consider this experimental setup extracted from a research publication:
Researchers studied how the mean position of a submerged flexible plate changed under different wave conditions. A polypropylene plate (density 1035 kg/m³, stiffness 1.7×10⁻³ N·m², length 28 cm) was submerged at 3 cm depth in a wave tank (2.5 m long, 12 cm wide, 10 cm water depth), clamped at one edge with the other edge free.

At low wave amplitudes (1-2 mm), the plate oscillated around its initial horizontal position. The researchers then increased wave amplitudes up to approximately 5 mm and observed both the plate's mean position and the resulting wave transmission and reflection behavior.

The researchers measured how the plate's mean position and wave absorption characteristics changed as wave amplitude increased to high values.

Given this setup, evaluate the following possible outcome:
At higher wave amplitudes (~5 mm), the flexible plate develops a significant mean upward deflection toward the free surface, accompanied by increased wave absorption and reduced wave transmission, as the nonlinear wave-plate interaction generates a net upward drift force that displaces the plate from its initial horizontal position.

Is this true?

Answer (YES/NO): YES